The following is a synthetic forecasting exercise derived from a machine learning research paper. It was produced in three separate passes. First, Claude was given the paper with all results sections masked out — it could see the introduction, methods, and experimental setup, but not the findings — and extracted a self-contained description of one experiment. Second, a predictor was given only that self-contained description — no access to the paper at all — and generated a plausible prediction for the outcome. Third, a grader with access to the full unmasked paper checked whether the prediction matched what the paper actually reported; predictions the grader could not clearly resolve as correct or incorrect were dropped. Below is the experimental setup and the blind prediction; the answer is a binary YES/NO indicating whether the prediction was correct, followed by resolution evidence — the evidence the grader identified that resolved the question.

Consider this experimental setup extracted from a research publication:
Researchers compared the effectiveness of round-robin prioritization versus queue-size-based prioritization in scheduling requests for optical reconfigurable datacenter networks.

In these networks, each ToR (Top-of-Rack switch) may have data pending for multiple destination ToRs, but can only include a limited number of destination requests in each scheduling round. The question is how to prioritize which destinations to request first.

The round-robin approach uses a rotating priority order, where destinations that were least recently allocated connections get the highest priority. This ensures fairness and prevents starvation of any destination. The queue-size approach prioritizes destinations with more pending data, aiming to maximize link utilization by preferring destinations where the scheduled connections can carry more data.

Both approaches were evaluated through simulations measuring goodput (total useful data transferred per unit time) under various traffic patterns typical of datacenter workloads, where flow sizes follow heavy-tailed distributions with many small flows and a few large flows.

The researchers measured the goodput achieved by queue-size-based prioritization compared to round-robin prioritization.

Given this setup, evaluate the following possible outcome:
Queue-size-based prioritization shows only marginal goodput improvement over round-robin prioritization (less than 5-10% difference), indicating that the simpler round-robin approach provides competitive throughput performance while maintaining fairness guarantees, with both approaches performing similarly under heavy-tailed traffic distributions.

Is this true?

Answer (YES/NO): YES